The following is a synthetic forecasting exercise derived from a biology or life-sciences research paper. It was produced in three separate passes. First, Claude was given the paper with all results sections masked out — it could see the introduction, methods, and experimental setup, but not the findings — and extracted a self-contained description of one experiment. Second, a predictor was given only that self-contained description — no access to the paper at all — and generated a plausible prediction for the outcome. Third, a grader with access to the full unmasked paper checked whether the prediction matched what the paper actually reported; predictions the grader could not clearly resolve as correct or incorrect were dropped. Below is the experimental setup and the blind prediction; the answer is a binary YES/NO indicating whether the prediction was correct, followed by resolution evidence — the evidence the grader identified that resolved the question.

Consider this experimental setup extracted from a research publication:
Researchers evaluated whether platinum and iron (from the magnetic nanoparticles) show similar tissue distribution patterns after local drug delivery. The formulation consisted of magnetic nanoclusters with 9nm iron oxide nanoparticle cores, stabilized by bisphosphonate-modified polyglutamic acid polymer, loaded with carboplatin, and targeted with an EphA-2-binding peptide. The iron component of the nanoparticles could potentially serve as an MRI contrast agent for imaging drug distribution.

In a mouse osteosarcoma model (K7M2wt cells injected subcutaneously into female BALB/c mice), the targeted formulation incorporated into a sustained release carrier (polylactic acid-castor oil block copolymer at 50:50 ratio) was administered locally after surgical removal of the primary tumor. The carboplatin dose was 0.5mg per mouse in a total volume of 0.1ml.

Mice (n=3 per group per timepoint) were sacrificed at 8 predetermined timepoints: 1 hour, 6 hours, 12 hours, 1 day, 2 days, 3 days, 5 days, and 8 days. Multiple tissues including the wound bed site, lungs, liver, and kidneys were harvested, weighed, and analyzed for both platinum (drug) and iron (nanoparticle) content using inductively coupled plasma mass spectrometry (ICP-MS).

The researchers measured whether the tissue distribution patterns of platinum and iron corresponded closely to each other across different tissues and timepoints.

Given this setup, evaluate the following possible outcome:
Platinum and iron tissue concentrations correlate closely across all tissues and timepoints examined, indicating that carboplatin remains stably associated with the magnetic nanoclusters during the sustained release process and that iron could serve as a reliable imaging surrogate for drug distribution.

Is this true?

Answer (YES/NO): NO